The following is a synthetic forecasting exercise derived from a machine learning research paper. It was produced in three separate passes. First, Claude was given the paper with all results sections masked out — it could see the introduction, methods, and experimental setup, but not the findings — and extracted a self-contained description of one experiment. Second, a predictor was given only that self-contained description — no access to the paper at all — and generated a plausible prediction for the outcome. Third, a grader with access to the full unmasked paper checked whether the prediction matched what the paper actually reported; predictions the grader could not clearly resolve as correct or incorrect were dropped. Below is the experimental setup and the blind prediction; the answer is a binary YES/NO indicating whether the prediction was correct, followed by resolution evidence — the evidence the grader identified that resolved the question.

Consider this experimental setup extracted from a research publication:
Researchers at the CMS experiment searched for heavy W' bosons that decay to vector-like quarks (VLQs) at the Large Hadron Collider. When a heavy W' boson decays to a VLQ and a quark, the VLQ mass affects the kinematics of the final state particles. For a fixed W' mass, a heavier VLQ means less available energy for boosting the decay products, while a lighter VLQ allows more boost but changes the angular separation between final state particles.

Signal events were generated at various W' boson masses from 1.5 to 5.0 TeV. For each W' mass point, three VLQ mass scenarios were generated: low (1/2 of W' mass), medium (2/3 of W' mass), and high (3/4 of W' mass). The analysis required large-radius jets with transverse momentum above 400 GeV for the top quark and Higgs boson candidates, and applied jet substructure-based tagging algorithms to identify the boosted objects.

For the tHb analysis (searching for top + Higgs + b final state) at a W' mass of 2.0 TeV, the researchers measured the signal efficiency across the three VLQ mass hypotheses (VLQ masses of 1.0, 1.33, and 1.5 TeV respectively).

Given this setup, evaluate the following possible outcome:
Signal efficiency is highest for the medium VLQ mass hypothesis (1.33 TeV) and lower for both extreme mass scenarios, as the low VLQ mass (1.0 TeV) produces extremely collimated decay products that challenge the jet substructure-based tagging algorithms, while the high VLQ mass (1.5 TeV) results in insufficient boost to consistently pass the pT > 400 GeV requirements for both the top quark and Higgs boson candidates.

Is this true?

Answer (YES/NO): YES